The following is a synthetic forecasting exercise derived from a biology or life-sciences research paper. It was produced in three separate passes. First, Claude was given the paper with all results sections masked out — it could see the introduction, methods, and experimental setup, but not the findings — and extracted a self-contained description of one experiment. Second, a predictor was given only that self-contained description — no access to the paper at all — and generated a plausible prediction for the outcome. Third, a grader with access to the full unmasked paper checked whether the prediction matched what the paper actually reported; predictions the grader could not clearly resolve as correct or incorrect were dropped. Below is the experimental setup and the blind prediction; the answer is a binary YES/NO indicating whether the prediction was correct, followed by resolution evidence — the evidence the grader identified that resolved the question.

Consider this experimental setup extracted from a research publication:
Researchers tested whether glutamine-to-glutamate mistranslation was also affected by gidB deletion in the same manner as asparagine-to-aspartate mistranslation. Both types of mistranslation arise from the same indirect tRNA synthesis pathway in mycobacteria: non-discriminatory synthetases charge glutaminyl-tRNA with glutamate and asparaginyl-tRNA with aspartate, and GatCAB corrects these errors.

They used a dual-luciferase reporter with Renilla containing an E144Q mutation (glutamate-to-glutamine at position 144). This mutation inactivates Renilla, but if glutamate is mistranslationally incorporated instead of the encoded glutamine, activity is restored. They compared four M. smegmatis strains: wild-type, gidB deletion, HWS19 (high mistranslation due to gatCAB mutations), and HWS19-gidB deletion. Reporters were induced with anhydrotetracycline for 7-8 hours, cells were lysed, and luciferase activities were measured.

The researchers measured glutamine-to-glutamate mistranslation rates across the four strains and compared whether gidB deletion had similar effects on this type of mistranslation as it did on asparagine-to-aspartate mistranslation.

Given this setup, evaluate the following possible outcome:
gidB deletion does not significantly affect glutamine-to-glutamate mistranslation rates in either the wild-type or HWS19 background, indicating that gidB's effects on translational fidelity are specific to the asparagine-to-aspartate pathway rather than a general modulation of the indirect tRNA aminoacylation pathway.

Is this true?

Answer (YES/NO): NO